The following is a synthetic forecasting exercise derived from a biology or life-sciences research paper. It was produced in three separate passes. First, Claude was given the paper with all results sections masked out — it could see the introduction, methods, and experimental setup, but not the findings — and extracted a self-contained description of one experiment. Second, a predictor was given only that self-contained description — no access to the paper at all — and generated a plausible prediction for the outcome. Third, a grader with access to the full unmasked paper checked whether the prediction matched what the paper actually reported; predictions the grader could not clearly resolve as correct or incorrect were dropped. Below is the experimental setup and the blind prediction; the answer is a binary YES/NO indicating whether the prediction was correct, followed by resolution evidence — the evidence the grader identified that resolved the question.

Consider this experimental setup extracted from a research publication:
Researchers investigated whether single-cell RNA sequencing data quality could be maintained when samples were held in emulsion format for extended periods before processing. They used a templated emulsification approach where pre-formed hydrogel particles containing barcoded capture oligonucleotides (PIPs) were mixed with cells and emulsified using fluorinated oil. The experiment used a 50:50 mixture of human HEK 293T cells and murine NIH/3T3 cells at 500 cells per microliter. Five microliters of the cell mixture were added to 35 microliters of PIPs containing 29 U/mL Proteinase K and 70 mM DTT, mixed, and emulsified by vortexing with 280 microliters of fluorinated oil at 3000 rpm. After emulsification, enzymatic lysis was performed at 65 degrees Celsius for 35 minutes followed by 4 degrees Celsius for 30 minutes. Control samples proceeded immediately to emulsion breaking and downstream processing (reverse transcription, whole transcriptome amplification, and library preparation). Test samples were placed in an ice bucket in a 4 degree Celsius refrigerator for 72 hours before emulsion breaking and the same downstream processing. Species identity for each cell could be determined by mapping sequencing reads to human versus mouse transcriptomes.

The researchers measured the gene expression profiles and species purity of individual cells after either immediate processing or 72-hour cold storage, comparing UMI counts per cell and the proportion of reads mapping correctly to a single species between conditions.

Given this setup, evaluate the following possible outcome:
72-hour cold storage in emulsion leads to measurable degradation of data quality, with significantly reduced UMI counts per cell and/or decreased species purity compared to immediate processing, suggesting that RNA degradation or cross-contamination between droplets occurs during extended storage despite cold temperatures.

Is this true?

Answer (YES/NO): NO